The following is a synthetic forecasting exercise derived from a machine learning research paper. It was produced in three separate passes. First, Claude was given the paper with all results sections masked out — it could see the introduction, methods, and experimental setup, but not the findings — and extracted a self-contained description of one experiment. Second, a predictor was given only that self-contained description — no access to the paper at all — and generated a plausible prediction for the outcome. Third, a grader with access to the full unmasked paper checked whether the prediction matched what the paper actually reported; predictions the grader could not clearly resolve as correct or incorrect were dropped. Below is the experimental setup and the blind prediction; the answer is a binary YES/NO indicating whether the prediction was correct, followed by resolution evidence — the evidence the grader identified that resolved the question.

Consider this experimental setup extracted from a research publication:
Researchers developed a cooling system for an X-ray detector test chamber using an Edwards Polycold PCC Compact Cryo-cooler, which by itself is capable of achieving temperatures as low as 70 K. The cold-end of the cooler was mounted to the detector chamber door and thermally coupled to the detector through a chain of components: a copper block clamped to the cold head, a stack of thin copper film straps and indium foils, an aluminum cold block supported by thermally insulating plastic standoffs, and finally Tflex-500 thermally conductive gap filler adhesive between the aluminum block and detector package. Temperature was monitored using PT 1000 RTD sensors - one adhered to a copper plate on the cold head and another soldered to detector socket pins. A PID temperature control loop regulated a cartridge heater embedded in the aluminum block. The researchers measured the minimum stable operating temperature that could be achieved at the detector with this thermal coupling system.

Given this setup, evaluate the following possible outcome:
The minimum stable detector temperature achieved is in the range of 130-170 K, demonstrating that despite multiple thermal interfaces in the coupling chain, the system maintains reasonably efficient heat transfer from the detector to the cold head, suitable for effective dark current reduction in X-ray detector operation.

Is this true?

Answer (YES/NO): NO